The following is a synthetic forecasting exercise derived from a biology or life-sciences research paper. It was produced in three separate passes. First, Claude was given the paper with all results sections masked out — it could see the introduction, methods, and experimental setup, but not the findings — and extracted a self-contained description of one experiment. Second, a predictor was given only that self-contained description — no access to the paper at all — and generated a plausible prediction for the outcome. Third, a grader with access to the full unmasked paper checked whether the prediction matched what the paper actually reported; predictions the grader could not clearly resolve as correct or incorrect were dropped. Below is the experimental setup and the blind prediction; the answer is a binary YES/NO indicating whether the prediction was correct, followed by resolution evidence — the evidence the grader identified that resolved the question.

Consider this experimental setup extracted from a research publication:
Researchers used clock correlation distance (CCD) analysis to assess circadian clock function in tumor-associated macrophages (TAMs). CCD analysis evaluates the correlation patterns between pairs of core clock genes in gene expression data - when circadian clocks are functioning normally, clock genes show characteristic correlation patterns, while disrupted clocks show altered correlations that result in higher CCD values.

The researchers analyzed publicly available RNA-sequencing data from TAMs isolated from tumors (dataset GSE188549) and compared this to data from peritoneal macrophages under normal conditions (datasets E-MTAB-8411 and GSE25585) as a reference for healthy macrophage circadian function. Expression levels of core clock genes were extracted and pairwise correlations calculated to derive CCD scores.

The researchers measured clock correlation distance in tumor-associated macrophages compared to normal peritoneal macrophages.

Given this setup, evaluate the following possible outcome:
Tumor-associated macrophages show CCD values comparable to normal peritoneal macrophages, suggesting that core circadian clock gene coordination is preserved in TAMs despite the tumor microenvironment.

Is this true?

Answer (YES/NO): NO